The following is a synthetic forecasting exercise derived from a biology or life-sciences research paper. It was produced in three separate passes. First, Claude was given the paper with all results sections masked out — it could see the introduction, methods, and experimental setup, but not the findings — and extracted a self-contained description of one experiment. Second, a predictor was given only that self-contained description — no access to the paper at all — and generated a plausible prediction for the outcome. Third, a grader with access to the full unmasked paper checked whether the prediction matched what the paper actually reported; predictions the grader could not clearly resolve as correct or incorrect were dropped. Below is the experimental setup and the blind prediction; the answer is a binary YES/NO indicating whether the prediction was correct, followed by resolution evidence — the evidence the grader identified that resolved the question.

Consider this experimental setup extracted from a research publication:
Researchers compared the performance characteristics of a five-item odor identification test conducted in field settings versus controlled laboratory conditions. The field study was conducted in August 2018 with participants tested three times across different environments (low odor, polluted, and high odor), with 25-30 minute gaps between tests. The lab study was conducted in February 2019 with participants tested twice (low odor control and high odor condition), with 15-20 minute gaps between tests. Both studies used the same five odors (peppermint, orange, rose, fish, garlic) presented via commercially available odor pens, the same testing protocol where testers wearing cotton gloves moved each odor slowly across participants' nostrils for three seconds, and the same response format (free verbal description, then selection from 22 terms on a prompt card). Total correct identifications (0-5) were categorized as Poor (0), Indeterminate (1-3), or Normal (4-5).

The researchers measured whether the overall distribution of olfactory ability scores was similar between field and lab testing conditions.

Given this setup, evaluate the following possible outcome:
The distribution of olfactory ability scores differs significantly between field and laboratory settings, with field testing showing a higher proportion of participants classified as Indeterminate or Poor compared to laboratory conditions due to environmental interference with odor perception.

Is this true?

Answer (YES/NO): NO